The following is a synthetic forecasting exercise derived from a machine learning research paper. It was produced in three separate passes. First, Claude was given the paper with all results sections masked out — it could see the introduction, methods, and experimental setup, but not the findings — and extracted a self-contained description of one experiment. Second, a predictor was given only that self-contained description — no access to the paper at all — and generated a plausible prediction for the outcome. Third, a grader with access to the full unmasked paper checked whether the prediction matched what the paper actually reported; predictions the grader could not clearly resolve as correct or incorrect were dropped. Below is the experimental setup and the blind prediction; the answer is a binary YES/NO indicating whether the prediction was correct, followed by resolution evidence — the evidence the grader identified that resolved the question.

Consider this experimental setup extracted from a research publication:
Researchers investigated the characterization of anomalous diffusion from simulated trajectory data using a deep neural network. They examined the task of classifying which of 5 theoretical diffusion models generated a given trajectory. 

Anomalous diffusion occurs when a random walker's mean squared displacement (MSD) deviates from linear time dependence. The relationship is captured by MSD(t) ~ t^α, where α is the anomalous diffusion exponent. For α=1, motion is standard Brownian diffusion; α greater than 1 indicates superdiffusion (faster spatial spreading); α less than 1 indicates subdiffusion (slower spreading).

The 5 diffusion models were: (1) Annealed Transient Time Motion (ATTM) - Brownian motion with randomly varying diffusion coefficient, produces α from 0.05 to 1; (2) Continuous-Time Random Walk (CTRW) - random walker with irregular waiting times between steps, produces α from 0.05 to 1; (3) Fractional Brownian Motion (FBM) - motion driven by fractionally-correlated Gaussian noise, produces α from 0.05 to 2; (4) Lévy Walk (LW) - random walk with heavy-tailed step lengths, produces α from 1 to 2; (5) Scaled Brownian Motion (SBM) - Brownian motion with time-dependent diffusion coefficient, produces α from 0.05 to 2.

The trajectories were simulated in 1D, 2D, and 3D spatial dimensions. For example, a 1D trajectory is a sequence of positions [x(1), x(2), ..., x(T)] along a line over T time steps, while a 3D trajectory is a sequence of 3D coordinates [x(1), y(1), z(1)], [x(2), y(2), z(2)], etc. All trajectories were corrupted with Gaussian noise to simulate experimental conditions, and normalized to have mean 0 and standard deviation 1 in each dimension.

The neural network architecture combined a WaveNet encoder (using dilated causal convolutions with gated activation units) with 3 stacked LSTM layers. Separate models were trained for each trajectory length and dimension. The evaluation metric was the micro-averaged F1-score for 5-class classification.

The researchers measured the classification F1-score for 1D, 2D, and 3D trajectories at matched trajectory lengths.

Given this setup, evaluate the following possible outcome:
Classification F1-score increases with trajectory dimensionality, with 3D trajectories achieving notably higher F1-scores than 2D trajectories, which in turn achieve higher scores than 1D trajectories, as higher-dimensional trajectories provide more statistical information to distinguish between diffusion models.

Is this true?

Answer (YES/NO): YES